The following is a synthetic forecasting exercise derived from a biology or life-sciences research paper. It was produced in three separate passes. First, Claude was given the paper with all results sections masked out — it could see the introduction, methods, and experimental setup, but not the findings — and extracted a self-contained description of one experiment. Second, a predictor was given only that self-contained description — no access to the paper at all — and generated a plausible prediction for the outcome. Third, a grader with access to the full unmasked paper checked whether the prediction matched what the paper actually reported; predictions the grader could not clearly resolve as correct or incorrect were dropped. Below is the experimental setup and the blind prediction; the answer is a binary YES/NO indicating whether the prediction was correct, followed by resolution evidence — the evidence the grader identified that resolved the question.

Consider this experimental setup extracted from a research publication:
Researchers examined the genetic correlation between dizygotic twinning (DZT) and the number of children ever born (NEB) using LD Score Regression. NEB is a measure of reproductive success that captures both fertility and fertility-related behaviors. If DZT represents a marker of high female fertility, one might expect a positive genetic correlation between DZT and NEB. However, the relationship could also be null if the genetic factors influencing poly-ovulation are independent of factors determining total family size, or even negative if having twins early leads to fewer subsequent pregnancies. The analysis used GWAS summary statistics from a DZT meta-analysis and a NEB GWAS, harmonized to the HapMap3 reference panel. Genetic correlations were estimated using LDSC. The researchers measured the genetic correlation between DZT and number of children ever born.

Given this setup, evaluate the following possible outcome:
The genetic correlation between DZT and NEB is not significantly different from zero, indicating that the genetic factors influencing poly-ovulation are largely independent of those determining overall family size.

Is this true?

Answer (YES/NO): YES